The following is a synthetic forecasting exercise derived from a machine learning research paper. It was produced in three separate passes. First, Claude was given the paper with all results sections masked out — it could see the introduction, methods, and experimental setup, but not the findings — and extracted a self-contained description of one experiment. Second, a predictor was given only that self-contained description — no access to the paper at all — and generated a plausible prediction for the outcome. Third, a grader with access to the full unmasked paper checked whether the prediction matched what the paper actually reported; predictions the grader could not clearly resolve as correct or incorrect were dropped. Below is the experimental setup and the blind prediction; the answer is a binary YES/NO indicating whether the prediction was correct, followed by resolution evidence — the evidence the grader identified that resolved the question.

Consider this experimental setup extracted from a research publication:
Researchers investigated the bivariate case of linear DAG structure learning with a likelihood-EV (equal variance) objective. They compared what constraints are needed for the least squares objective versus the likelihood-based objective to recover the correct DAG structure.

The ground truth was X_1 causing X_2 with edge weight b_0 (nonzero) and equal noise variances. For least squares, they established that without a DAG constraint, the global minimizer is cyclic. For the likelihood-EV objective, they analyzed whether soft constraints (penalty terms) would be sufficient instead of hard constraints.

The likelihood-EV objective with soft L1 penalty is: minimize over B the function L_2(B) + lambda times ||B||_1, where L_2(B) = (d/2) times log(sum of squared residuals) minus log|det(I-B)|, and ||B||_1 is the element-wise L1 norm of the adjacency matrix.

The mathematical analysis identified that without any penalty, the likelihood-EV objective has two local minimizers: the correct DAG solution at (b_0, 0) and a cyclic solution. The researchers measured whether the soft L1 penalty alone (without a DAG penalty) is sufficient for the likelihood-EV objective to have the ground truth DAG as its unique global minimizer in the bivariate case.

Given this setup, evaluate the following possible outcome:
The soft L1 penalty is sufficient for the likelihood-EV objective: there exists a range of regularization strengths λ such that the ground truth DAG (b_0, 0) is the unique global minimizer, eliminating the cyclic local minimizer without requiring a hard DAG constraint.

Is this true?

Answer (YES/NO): YES